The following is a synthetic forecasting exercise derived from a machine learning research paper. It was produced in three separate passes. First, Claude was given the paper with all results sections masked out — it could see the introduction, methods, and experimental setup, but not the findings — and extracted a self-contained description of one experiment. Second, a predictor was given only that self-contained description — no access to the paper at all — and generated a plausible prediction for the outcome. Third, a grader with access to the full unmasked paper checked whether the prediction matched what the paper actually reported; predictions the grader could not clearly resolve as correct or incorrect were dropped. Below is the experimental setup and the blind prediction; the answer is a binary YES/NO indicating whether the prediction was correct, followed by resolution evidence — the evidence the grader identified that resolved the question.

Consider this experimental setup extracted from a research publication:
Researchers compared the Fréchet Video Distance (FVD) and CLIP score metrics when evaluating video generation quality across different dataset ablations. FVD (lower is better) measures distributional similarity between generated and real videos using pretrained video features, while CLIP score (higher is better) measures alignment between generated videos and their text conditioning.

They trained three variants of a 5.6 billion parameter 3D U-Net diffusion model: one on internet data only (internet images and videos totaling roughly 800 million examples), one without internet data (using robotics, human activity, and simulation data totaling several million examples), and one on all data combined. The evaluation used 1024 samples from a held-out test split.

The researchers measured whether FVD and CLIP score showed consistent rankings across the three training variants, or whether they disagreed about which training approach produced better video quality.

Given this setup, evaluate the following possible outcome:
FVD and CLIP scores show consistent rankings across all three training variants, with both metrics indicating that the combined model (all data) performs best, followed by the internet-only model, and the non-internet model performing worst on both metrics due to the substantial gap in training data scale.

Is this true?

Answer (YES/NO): YES